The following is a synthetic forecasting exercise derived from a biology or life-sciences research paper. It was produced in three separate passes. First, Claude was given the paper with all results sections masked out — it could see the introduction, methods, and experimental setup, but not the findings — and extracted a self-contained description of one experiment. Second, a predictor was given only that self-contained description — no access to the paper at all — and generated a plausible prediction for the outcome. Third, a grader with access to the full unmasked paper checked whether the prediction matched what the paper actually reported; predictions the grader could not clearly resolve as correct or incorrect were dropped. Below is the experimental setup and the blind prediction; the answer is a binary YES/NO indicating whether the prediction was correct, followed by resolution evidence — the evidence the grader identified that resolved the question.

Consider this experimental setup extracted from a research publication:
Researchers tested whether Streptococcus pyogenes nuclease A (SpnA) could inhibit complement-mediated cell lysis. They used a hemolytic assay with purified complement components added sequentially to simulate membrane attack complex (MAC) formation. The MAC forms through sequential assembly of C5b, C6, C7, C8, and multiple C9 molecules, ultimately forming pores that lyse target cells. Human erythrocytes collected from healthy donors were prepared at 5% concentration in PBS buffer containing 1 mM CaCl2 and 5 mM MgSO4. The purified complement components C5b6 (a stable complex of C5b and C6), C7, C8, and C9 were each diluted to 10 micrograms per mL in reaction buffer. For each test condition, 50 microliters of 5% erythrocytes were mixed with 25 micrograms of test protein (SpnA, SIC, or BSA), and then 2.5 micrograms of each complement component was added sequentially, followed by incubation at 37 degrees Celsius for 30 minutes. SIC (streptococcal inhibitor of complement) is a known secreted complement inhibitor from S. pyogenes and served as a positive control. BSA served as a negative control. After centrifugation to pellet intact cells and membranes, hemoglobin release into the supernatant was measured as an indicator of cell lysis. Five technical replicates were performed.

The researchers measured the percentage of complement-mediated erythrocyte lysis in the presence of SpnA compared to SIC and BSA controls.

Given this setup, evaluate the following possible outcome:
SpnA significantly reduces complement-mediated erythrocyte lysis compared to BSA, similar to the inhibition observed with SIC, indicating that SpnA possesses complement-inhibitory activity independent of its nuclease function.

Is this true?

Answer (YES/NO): YES